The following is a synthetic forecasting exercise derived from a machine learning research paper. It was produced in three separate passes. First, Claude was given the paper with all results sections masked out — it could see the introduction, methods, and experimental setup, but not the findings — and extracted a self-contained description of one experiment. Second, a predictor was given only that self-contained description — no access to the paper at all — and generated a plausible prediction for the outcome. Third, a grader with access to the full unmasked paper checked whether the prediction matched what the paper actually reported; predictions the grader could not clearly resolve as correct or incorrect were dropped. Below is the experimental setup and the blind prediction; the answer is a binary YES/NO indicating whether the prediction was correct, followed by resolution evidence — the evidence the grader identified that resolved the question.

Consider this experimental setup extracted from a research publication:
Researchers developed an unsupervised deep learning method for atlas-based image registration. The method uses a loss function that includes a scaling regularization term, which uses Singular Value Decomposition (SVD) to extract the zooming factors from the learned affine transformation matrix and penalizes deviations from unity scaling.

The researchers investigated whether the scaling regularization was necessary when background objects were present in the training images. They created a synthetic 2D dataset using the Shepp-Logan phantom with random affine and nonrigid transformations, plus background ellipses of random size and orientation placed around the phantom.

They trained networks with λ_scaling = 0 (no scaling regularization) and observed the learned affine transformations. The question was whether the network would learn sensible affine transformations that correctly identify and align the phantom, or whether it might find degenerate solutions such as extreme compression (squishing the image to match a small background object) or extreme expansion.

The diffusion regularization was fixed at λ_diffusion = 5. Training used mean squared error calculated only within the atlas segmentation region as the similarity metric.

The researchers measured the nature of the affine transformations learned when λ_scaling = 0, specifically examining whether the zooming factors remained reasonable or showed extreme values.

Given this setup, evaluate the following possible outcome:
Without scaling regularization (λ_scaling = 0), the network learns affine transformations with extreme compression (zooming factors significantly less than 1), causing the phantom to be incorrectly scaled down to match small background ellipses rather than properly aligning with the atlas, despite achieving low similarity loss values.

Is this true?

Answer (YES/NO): NO